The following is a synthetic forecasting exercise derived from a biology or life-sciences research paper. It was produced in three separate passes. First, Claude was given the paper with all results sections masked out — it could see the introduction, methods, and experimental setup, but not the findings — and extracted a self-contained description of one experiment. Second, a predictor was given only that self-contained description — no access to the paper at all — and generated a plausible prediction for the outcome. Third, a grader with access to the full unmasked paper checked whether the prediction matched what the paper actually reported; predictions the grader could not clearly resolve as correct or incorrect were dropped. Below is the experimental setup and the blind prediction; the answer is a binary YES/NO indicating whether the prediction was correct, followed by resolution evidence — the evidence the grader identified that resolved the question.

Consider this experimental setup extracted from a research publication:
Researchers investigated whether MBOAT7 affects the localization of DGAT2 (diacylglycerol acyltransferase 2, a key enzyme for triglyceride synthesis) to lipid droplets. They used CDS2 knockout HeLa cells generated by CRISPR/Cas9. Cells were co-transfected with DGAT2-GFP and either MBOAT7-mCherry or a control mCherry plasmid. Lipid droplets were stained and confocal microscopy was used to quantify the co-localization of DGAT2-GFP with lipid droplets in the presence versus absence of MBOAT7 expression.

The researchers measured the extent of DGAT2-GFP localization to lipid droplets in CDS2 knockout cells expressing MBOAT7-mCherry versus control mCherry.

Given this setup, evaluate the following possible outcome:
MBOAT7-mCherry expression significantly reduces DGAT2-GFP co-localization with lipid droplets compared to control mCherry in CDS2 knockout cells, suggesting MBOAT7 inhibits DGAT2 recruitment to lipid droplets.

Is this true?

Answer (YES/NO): YES